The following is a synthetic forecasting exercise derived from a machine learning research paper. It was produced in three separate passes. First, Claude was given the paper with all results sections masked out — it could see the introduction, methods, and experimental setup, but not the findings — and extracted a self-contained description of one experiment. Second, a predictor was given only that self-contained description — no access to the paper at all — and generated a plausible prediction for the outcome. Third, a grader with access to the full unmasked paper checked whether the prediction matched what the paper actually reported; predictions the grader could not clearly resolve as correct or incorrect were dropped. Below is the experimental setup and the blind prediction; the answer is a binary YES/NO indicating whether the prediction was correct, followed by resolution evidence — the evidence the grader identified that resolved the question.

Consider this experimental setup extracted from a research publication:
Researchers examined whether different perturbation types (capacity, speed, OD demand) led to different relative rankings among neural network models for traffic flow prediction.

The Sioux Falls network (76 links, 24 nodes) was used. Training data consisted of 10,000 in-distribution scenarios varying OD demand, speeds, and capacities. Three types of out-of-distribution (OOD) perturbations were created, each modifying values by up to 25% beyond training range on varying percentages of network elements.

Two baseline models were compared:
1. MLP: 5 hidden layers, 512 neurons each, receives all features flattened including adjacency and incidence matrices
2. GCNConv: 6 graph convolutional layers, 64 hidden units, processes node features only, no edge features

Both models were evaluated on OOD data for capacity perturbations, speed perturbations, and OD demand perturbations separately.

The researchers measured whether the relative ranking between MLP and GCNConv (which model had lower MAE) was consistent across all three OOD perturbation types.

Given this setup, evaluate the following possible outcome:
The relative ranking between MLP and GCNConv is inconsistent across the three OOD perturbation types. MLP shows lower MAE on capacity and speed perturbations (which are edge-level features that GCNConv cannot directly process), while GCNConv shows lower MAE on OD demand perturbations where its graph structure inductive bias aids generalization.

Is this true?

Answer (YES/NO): NO